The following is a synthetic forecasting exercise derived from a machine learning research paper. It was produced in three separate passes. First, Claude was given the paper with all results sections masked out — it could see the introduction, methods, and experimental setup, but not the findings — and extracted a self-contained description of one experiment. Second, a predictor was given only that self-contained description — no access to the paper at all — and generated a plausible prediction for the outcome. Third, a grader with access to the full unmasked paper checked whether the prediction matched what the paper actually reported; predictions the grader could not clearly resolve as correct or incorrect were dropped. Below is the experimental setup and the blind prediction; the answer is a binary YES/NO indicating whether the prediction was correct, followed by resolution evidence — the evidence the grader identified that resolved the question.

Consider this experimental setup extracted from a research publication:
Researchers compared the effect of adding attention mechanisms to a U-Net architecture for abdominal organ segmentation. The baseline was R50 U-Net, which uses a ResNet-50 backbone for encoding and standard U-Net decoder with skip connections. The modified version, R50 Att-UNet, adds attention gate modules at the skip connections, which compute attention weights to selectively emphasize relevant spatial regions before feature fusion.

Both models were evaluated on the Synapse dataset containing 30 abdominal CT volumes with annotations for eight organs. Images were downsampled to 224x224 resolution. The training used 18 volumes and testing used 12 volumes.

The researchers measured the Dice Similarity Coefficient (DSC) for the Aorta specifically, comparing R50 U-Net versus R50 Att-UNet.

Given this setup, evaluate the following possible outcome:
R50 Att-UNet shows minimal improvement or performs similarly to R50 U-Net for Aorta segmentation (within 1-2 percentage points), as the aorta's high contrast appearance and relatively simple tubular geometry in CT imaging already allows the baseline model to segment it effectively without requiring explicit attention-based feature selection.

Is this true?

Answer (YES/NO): NO